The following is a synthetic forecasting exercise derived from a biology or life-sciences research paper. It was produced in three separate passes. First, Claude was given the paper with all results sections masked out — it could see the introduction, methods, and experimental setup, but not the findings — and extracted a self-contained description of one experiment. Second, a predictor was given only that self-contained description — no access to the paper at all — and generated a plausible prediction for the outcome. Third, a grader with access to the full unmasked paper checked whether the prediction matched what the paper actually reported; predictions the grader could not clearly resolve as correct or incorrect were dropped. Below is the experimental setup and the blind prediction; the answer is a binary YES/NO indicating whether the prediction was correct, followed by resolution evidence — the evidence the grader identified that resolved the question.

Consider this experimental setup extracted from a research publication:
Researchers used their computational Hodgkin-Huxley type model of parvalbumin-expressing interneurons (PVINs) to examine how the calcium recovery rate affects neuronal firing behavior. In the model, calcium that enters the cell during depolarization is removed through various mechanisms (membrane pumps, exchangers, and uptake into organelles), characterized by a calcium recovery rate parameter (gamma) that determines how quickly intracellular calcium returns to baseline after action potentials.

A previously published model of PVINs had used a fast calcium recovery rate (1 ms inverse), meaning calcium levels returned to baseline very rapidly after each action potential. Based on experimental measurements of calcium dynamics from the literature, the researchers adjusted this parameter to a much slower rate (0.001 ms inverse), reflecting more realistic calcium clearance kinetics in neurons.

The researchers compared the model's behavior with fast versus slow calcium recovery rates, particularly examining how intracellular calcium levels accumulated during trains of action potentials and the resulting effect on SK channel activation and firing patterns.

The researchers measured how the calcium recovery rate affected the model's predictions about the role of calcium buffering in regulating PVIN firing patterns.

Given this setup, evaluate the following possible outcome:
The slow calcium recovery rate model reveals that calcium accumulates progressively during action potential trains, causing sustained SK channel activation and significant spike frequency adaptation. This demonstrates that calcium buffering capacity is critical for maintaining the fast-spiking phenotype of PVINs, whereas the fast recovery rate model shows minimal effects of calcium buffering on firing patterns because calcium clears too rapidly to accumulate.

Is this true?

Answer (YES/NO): NO